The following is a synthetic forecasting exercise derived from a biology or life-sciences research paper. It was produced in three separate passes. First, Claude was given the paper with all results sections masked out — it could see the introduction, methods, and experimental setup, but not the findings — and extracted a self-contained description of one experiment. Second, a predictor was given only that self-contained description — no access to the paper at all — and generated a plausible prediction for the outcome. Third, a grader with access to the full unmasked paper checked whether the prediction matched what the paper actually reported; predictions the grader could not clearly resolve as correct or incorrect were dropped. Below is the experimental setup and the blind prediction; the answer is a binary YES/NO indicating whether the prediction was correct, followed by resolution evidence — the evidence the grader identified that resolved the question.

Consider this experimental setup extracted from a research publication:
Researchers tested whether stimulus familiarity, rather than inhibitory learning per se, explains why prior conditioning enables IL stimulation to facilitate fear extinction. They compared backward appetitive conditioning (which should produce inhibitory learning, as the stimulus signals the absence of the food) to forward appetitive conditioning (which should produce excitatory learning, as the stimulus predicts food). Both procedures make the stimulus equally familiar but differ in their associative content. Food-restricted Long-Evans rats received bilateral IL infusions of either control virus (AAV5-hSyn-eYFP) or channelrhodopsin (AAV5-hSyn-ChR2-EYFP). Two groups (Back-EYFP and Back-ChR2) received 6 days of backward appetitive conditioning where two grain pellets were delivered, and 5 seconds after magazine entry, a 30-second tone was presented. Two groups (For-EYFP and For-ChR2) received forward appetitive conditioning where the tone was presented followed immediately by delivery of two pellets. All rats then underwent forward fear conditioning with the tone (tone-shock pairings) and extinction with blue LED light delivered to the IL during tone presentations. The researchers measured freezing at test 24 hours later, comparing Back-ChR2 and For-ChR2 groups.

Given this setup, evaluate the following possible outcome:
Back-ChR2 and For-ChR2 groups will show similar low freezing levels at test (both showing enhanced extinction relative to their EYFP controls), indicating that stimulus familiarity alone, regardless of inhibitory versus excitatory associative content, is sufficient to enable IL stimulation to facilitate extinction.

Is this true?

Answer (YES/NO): NO